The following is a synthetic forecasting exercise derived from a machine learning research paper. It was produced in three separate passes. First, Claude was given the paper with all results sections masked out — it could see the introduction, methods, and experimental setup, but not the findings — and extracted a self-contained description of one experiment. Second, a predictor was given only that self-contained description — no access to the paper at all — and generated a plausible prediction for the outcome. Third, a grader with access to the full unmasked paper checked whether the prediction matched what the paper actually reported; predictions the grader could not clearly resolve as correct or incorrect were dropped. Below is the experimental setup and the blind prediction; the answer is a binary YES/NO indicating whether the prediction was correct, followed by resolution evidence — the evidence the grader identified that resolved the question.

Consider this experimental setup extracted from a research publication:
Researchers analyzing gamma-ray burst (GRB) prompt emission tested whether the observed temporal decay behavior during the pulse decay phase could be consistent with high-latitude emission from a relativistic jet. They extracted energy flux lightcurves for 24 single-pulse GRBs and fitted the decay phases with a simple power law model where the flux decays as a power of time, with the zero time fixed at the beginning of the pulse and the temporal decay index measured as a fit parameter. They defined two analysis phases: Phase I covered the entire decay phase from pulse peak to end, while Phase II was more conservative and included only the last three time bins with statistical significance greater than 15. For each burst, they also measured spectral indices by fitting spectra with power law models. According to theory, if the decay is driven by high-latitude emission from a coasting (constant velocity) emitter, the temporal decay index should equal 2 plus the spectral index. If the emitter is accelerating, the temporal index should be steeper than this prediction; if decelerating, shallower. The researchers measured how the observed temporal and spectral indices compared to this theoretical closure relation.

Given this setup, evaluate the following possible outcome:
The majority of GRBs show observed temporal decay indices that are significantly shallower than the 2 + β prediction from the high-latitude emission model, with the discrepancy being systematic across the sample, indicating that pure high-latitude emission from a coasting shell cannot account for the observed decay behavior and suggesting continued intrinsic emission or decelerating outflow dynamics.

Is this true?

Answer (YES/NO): NO